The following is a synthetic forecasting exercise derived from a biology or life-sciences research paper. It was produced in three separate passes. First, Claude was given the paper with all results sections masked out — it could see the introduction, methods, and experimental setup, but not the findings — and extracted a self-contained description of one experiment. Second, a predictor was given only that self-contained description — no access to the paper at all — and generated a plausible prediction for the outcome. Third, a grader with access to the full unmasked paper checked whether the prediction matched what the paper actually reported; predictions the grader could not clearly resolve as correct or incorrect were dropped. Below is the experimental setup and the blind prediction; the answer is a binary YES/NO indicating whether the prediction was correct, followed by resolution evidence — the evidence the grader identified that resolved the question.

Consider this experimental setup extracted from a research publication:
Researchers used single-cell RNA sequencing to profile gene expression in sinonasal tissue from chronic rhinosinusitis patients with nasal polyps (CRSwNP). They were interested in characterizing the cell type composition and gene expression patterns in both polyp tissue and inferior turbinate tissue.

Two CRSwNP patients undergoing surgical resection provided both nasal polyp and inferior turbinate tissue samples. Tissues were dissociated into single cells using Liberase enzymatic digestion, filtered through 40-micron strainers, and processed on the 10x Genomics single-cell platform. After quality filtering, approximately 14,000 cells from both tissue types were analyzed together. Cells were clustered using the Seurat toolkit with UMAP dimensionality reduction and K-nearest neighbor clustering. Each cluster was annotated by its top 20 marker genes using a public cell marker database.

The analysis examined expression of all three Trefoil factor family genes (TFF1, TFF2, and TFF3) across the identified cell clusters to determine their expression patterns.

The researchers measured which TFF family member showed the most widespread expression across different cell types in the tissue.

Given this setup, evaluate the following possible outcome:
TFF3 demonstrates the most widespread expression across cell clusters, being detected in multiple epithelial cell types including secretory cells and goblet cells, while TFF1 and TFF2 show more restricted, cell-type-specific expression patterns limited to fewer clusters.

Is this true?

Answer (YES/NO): YES